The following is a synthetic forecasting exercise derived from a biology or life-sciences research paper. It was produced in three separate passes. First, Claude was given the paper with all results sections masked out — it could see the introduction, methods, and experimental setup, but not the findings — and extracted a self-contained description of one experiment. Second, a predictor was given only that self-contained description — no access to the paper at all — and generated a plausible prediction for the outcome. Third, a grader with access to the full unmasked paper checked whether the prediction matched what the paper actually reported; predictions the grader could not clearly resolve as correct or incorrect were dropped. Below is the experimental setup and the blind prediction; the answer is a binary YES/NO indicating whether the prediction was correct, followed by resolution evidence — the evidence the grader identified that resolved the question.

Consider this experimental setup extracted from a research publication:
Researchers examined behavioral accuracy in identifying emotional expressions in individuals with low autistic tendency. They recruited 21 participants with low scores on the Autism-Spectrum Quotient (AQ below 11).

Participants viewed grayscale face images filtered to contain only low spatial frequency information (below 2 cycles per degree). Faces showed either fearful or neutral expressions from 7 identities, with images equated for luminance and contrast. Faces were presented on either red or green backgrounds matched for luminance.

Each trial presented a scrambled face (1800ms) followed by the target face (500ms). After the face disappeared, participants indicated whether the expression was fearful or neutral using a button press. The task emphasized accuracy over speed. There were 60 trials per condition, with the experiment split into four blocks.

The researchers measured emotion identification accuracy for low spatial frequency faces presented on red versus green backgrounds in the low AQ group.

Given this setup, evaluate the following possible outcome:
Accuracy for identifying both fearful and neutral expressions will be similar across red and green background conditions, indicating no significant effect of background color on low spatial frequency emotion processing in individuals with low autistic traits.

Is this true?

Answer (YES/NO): NO